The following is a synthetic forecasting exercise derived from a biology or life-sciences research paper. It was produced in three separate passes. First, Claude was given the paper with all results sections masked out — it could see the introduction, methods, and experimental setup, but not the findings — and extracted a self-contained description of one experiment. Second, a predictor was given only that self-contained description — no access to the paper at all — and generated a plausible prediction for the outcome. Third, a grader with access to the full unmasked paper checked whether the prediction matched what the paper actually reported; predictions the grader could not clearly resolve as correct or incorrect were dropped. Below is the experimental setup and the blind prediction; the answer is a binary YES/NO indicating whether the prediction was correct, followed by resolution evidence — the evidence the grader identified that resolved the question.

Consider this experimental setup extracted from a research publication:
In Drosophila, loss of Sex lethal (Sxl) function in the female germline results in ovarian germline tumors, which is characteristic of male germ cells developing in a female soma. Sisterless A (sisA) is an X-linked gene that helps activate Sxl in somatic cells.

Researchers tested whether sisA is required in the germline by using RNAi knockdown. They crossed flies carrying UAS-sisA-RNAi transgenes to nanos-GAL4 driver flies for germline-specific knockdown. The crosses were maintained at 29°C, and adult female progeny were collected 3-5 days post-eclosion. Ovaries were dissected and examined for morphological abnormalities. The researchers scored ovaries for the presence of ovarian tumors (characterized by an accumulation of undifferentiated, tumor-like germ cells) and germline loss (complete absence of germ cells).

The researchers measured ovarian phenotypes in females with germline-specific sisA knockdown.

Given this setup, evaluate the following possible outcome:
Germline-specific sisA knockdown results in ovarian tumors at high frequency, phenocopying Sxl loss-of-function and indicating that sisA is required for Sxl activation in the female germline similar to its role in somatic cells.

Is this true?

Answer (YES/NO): YES